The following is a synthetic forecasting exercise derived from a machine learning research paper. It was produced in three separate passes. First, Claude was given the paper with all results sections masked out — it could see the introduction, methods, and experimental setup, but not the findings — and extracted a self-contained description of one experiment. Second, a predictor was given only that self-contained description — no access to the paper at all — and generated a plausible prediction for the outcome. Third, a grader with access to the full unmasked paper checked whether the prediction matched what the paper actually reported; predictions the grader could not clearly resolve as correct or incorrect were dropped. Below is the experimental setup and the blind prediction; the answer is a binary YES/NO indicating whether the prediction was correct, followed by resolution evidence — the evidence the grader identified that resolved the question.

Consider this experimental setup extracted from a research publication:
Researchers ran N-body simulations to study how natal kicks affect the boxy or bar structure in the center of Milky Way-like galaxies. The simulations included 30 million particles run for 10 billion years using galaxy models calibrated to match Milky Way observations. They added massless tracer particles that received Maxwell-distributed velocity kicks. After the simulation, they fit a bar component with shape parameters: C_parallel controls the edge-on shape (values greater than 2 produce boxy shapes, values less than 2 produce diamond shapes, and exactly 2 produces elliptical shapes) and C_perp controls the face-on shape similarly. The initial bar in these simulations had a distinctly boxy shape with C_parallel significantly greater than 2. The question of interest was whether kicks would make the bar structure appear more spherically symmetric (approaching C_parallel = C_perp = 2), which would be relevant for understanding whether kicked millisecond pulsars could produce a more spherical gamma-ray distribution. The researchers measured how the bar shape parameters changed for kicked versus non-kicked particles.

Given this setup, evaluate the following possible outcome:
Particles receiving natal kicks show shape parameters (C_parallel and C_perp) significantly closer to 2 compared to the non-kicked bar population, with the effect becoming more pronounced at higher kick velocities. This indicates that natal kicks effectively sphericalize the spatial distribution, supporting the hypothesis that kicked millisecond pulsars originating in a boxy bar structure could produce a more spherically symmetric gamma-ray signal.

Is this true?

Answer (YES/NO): NO